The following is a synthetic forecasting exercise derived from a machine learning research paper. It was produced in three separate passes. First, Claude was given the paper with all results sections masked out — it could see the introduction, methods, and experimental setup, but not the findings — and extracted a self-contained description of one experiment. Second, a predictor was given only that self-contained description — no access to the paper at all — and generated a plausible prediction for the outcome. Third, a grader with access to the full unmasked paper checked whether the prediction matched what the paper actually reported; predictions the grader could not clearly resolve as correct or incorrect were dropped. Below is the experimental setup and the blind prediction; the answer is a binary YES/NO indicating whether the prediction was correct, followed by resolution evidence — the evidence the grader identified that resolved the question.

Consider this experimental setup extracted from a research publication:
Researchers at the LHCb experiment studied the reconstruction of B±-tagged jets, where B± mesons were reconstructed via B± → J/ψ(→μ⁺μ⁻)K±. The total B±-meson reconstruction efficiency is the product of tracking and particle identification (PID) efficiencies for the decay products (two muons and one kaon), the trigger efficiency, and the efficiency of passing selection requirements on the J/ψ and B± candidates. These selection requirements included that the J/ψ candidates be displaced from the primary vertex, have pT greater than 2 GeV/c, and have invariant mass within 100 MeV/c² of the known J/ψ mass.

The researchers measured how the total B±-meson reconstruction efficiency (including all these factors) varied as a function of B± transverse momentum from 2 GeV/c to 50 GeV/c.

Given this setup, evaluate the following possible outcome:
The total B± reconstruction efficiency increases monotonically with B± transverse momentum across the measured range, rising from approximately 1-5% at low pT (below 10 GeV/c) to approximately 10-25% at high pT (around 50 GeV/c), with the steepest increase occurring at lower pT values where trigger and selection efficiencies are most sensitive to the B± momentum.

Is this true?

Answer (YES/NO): NO